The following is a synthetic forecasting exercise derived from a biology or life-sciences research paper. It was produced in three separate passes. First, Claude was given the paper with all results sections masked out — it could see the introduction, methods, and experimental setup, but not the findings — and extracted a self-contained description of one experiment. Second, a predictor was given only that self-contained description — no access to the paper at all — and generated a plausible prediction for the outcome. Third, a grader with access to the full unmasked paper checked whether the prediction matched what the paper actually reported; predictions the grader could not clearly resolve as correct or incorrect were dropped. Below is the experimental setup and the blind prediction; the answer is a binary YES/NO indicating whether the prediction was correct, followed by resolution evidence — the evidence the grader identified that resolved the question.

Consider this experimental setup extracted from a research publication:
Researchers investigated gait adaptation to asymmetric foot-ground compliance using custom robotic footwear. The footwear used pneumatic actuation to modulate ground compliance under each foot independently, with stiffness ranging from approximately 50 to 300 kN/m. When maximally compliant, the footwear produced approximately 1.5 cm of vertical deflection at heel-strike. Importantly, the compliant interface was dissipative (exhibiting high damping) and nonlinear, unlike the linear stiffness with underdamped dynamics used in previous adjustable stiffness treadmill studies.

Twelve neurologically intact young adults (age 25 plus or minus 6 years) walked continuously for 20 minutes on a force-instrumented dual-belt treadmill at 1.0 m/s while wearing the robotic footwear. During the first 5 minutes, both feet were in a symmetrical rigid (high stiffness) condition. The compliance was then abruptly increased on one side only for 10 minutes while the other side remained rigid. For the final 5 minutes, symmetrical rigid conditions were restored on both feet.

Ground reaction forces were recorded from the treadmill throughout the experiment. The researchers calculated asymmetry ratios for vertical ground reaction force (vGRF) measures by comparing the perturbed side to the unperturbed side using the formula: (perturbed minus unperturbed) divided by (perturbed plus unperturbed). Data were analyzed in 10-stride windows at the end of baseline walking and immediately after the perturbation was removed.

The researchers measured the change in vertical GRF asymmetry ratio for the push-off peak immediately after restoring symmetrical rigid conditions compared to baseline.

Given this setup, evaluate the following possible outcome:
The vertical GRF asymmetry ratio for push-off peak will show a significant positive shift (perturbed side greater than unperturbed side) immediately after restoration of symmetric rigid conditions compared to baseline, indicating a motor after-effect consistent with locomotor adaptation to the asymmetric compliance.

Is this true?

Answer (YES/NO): NO